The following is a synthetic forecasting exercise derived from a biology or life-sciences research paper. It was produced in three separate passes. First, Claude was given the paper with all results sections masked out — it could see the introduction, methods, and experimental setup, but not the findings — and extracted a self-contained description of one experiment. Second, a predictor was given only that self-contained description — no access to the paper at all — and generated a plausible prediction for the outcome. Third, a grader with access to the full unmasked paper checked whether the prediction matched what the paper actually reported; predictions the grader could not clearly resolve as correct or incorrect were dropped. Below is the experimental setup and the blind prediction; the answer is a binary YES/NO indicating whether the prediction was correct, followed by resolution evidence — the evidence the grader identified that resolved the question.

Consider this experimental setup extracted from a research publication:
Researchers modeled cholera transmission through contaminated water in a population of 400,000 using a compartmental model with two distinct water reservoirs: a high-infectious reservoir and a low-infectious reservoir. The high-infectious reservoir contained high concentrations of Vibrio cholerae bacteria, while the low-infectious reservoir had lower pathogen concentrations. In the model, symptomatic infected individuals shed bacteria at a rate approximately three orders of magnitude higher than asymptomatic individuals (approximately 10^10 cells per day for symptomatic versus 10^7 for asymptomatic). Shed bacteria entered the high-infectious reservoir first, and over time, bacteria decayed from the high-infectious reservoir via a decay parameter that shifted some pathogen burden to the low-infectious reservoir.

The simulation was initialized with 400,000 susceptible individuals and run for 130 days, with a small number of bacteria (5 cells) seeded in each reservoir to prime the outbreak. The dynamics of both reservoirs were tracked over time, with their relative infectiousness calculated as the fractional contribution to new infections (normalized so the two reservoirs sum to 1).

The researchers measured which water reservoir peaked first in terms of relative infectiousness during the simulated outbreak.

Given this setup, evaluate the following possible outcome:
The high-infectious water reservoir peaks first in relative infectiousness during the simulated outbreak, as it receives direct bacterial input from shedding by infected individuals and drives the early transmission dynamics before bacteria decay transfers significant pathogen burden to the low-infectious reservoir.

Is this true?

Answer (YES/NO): YES